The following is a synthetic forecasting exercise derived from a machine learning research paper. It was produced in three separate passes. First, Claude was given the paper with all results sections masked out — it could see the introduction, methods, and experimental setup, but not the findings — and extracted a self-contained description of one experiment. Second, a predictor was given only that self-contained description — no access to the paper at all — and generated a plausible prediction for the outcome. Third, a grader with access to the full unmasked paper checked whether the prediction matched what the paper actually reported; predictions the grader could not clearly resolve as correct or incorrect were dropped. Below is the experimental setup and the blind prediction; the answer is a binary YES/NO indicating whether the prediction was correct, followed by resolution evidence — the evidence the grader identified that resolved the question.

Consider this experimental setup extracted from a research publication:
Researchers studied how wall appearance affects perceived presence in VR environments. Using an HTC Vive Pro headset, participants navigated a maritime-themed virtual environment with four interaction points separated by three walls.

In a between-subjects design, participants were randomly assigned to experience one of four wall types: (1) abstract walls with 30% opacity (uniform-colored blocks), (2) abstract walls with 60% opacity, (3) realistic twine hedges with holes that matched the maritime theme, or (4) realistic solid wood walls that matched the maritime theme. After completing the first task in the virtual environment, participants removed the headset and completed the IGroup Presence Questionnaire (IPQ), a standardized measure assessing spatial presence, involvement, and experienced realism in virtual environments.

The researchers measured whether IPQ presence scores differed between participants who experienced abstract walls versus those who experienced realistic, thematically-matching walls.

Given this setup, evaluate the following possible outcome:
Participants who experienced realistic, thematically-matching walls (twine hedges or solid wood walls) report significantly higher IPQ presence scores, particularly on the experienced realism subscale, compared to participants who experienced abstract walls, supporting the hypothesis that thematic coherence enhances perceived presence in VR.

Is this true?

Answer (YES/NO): YES